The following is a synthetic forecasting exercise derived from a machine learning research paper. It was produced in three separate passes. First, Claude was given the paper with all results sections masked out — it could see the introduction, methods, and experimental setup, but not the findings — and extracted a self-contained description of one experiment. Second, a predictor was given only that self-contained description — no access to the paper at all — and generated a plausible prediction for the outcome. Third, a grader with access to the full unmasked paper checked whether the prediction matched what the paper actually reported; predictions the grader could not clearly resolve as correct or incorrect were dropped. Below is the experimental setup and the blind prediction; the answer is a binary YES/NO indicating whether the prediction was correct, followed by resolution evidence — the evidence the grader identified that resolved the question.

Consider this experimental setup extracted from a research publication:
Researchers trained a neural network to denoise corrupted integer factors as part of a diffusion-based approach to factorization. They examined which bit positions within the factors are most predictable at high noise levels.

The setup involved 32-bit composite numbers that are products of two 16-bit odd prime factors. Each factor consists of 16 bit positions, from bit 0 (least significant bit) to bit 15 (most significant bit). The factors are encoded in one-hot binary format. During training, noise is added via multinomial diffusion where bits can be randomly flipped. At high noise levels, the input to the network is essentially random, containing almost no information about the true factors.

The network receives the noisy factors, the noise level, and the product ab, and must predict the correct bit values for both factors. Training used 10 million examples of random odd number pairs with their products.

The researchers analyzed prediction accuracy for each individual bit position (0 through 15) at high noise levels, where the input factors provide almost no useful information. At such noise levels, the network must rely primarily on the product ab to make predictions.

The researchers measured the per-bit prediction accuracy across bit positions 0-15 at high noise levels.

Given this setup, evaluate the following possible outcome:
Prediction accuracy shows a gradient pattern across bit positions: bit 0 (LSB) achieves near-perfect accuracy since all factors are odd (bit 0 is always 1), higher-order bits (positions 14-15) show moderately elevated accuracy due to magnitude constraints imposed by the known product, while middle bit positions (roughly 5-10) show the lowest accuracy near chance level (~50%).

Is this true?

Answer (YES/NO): NO